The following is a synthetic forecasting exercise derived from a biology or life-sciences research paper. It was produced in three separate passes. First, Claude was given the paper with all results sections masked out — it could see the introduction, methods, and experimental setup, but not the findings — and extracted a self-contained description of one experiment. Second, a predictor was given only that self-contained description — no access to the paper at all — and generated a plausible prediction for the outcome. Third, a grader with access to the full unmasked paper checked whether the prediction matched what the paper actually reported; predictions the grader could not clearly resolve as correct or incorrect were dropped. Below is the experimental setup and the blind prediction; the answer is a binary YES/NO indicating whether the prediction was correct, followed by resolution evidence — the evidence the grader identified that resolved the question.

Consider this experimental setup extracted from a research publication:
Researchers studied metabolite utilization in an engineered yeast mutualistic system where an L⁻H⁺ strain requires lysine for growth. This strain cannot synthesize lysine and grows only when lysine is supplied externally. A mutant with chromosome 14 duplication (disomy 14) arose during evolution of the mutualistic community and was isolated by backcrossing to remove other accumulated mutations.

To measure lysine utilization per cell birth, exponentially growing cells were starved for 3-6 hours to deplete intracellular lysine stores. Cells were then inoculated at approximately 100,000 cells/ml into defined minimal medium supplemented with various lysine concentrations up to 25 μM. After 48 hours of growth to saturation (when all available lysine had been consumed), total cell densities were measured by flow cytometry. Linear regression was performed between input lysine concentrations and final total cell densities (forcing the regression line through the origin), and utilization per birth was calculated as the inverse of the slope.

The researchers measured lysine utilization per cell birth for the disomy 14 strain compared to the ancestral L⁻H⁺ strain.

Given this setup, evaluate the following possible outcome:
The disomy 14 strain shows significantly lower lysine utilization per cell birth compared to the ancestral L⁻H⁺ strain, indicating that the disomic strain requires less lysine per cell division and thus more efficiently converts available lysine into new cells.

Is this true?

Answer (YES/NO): NO